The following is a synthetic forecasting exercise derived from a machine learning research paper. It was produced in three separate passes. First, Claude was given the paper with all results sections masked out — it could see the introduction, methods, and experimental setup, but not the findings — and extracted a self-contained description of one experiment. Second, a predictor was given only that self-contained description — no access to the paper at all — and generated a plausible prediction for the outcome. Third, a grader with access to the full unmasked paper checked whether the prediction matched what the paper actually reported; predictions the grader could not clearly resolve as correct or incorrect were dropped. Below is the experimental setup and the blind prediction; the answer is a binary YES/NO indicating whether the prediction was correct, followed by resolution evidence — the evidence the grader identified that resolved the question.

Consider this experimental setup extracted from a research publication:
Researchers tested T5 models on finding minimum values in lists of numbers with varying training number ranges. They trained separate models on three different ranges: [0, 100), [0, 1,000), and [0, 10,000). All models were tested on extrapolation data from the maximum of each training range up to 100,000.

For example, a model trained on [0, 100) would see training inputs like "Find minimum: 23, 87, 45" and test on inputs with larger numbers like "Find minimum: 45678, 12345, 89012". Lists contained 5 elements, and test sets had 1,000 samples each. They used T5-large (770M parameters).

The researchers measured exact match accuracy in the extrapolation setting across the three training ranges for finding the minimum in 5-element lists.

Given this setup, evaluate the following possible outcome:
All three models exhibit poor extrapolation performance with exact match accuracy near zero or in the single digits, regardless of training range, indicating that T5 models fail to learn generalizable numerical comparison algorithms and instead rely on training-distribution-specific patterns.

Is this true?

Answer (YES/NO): NO